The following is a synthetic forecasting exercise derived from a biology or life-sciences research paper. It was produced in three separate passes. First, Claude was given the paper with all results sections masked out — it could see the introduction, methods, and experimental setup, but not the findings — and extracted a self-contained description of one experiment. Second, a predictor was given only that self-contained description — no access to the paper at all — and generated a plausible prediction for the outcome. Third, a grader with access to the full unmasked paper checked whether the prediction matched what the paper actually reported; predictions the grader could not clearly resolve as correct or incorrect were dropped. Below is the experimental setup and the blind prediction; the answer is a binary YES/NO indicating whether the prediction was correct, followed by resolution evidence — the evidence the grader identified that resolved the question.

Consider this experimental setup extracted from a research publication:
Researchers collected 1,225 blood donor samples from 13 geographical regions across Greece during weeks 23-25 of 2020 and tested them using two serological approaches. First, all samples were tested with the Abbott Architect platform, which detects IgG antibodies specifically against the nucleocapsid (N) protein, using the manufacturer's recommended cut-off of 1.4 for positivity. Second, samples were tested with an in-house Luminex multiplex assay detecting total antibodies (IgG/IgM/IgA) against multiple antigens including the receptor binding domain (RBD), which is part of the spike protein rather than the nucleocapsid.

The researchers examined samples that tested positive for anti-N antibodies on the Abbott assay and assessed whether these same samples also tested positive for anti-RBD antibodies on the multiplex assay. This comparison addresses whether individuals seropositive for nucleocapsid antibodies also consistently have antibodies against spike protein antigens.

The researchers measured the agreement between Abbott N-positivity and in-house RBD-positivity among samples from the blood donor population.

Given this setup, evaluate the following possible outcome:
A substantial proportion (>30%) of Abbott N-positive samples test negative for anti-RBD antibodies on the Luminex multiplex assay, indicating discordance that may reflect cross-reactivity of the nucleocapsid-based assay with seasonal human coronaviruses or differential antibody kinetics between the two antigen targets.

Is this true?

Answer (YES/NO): YES